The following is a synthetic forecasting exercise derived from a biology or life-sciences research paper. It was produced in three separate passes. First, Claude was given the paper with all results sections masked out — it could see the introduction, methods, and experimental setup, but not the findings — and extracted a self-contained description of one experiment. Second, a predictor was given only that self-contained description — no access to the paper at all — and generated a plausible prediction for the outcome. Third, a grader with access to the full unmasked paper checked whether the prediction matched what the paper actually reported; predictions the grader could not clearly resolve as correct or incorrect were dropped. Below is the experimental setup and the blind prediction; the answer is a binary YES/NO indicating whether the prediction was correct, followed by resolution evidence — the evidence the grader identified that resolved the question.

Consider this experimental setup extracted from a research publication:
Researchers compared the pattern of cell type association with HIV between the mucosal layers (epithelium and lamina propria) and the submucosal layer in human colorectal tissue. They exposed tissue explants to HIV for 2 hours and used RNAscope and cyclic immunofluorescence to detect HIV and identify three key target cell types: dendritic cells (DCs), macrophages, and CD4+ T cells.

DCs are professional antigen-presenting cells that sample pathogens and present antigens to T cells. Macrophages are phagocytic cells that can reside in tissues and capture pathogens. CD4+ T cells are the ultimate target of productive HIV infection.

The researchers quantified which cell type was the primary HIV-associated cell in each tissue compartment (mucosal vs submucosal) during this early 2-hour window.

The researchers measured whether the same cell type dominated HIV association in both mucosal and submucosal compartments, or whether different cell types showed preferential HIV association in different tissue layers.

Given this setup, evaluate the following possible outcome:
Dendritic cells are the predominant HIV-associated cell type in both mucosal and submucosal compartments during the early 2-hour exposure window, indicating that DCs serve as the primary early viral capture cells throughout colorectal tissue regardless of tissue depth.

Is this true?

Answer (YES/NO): NO